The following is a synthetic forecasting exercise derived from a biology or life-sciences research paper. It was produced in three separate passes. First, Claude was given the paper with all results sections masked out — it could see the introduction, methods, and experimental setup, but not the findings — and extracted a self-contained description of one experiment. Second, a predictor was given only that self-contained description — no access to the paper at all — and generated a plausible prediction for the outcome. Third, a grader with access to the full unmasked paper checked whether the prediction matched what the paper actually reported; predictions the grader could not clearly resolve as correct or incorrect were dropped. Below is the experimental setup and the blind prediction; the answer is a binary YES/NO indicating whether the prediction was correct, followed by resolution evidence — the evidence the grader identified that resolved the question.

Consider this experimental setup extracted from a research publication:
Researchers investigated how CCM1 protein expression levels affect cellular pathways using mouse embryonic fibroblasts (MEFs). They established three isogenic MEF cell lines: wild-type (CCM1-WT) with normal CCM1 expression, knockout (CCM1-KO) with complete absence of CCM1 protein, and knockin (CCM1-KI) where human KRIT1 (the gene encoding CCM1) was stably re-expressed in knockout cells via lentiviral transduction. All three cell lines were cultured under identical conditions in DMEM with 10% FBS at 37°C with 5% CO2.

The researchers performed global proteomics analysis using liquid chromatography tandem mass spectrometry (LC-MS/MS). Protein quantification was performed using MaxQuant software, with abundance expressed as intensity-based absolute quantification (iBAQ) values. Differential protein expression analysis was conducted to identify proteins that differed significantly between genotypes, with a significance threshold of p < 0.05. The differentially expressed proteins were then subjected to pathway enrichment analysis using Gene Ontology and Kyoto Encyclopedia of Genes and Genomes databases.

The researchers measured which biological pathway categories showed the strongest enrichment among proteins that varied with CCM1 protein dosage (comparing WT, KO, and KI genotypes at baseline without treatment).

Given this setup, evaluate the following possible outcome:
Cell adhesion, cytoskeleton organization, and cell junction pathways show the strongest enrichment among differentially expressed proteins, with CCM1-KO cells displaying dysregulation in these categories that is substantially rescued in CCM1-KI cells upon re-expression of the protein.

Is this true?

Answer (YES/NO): NO